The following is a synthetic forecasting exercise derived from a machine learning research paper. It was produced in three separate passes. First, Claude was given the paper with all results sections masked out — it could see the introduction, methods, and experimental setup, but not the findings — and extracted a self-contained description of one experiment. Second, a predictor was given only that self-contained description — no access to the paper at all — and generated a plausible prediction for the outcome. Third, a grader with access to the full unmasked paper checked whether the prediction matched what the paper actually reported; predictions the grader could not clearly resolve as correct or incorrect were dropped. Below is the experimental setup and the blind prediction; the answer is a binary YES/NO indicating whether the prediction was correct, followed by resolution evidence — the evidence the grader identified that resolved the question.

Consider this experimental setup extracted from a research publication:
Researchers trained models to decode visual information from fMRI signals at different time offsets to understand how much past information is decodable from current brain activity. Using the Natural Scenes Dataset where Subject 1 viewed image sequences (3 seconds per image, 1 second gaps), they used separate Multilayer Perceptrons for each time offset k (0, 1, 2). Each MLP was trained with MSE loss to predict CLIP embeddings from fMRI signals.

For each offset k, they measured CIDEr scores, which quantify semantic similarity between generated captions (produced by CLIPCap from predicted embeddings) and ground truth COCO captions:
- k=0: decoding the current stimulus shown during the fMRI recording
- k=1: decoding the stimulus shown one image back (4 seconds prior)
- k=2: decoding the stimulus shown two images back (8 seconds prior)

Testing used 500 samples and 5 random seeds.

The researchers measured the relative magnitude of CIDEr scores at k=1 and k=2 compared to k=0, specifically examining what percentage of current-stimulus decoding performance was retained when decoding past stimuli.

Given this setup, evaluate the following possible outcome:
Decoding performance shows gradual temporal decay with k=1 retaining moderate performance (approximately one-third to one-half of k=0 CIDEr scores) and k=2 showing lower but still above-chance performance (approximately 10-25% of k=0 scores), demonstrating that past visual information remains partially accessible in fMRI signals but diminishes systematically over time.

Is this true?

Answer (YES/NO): NO